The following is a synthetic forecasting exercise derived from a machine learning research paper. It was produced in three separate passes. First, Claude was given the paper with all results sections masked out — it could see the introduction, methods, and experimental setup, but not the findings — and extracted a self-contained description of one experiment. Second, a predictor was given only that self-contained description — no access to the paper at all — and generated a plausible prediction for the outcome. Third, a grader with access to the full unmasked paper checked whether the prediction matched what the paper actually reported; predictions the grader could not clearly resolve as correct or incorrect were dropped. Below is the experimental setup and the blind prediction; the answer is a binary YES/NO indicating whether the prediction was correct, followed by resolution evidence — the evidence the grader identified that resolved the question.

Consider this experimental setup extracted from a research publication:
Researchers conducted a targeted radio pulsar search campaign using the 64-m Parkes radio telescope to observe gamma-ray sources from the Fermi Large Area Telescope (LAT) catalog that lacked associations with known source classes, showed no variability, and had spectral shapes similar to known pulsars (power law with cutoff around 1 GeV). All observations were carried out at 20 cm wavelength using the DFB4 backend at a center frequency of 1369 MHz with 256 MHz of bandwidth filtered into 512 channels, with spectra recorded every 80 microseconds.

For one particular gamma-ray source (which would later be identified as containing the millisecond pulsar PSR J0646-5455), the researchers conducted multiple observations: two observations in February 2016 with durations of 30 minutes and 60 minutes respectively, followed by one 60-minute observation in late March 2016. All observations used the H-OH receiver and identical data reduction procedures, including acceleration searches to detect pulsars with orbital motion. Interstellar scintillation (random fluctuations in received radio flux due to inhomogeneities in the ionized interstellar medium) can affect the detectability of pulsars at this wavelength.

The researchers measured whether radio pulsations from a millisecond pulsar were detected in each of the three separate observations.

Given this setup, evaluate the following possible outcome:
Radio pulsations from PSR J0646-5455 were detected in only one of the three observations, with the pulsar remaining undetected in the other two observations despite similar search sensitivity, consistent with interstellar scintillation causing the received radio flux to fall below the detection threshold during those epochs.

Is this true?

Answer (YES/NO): YES